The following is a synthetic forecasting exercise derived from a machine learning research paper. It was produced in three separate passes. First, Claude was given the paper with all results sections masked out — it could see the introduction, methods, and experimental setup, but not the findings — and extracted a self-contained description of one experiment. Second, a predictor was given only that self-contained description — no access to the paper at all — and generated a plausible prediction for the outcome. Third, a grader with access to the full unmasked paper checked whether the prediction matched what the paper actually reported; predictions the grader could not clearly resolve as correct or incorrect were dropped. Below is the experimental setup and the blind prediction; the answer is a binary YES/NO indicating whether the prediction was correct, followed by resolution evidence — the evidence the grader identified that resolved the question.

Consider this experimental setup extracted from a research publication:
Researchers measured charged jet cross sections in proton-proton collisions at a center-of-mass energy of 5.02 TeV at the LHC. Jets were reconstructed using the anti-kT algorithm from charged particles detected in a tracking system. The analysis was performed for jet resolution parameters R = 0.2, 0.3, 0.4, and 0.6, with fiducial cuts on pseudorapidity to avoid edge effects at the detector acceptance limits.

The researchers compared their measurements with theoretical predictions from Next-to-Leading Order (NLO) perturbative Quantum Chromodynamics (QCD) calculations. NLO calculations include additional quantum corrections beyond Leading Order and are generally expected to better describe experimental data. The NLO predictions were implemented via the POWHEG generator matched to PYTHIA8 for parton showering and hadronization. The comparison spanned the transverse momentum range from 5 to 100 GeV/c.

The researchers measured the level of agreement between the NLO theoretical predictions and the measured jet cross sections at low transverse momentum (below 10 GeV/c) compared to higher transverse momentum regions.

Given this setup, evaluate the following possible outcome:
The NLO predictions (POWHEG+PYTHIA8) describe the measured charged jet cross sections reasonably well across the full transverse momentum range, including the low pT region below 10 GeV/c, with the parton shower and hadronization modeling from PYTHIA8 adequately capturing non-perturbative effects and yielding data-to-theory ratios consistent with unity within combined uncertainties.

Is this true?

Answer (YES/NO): NO